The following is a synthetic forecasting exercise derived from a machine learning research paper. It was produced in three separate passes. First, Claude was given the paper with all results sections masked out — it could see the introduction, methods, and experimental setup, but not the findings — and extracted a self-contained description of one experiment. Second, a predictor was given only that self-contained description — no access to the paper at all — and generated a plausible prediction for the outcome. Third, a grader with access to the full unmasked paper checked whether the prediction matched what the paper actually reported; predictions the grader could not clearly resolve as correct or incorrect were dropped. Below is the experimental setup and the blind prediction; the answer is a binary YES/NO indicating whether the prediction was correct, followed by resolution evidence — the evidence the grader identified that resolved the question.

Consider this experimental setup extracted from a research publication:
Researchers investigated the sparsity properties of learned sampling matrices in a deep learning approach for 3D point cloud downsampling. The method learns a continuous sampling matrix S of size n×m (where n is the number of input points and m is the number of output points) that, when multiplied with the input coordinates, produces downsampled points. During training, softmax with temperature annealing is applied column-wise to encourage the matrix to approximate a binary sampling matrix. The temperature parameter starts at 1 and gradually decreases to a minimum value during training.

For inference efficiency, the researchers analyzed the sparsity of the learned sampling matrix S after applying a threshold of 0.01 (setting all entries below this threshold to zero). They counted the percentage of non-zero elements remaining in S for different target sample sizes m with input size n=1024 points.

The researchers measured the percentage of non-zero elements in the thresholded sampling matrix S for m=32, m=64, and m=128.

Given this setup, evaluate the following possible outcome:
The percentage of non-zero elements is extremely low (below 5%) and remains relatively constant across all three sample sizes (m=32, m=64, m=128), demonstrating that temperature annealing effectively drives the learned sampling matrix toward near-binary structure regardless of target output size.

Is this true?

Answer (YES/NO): YES